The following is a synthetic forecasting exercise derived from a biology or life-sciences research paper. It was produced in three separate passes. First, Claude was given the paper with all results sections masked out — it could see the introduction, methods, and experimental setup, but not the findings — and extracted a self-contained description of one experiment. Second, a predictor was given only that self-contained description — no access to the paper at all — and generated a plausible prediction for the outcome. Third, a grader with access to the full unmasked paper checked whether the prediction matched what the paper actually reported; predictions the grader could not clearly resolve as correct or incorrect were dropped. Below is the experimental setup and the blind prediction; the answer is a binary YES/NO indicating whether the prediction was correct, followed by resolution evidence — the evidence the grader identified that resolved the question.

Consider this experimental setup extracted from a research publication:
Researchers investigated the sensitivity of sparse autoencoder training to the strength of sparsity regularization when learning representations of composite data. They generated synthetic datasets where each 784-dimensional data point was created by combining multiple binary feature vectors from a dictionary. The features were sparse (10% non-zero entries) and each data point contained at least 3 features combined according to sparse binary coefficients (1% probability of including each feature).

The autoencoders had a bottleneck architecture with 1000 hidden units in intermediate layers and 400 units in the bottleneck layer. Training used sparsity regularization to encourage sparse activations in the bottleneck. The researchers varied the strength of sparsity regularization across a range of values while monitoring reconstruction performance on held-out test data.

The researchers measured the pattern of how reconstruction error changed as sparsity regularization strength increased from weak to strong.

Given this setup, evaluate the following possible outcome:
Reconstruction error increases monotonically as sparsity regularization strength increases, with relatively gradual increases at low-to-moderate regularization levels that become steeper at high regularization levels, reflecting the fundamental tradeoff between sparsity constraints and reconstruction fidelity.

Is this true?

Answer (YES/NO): YES